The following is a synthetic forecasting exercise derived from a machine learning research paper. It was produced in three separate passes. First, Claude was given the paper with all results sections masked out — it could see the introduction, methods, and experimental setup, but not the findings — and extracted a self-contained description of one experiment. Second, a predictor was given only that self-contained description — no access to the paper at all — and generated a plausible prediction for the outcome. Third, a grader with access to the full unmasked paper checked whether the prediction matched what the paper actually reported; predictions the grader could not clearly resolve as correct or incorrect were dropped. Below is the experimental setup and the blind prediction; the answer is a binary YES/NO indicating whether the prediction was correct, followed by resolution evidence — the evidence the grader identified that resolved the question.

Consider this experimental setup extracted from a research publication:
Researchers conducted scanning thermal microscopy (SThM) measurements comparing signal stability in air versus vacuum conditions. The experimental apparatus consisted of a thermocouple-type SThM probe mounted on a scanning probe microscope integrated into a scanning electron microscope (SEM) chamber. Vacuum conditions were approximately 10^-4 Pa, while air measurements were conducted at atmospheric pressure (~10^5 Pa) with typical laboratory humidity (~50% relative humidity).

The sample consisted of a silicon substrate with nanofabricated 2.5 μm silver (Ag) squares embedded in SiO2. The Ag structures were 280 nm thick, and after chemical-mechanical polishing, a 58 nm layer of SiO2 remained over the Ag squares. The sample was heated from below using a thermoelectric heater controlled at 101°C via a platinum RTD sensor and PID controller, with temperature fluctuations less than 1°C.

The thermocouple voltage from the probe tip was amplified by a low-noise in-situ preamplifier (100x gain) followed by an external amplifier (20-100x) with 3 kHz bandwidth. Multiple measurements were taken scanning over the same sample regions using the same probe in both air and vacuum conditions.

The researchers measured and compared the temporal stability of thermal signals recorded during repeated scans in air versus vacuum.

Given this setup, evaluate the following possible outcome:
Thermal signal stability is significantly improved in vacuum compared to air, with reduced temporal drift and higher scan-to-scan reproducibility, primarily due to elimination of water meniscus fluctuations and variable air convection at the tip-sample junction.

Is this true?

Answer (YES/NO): NO